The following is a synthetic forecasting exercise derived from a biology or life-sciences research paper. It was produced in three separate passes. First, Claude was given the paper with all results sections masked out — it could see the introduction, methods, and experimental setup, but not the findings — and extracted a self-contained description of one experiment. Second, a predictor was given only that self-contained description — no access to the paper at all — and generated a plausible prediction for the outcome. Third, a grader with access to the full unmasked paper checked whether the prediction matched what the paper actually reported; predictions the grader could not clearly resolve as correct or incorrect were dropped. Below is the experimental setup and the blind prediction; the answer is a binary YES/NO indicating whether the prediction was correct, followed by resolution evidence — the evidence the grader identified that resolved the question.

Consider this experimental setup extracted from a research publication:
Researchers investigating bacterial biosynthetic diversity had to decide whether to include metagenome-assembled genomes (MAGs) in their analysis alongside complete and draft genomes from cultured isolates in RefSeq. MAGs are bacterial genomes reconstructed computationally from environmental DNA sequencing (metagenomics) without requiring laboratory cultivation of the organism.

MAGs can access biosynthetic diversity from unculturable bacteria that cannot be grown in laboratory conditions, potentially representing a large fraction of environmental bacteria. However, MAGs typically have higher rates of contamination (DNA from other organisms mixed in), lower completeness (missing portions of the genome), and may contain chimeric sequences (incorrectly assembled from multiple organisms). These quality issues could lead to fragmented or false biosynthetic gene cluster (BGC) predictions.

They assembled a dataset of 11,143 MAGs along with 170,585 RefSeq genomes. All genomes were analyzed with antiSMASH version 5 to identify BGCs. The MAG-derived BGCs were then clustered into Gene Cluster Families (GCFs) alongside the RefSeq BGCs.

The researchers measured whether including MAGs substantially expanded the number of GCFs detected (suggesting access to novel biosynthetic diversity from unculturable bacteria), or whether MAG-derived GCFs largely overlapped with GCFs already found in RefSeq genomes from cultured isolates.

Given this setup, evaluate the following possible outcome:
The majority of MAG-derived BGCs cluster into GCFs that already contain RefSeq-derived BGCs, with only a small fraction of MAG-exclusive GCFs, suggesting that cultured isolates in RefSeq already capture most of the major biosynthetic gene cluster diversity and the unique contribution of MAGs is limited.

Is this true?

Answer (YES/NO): NO